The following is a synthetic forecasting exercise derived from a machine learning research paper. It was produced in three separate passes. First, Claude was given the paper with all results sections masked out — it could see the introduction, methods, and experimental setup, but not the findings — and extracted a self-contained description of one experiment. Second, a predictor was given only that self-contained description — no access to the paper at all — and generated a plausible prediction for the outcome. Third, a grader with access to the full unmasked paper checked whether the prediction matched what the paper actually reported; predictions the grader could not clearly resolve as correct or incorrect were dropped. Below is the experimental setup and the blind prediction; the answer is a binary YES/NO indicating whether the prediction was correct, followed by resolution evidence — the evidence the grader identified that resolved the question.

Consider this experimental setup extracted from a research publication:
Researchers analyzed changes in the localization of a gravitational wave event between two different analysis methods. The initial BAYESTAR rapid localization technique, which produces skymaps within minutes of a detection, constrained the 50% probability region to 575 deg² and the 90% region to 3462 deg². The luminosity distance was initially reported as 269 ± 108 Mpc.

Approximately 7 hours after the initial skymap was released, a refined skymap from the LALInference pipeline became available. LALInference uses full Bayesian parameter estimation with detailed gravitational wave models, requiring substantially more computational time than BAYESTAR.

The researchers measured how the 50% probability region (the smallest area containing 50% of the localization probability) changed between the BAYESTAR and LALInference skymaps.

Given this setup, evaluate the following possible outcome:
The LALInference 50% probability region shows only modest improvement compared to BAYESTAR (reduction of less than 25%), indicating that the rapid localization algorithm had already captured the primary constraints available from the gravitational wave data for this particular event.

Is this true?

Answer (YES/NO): NO